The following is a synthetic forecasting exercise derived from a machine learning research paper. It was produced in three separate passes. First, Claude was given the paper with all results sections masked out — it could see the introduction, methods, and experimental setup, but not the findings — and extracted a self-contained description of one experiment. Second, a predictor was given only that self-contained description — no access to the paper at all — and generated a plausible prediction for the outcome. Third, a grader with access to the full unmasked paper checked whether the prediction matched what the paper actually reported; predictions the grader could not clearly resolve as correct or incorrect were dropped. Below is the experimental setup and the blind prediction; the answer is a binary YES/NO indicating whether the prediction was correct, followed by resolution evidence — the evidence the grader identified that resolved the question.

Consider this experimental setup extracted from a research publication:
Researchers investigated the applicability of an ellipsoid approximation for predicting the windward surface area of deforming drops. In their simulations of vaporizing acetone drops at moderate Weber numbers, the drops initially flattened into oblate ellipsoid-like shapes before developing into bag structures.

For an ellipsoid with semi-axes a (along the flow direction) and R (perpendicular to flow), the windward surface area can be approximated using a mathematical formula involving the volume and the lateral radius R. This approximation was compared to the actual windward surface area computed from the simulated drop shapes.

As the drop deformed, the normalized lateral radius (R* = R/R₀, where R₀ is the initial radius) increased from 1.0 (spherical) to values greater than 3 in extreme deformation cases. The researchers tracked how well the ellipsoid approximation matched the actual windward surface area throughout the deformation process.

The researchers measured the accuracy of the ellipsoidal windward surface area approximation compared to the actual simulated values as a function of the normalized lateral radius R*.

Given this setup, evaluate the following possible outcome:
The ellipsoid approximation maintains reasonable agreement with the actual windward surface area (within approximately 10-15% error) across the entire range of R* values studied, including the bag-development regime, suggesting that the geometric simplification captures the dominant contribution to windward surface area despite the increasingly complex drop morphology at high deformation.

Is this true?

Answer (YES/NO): NO